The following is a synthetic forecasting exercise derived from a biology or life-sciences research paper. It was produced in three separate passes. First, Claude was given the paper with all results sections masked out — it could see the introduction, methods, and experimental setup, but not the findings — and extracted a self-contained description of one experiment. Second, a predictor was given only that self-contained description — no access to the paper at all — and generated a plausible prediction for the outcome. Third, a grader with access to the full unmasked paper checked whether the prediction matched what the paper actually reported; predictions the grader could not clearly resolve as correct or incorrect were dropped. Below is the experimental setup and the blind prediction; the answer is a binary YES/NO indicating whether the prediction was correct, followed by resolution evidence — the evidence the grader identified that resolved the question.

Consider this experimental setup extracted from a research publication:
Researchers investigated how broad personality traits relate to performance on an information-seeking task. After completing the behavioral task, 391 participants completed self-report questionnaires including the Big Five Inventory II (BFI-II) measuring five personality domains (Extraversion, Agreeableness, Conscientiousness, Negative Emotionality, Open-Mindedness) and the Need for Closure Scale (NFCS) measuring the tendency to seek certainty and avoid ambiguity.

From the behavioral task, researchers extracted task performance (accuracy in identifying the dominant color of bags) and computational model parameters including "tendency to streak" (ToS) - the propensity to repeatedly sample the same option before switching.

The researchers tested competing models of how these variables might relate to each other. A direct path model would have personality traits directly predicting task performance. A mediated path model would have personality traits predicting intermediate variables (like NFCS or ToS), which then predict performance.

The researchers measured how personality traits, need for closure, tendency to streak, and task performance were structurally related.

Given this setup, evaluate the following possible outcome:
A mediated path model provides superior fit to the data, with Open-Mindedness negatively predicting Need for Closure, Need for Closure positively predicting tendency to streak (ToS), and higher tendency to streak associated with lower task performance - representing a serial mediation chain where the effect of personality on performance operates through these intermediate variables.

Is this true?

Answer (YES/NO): NO